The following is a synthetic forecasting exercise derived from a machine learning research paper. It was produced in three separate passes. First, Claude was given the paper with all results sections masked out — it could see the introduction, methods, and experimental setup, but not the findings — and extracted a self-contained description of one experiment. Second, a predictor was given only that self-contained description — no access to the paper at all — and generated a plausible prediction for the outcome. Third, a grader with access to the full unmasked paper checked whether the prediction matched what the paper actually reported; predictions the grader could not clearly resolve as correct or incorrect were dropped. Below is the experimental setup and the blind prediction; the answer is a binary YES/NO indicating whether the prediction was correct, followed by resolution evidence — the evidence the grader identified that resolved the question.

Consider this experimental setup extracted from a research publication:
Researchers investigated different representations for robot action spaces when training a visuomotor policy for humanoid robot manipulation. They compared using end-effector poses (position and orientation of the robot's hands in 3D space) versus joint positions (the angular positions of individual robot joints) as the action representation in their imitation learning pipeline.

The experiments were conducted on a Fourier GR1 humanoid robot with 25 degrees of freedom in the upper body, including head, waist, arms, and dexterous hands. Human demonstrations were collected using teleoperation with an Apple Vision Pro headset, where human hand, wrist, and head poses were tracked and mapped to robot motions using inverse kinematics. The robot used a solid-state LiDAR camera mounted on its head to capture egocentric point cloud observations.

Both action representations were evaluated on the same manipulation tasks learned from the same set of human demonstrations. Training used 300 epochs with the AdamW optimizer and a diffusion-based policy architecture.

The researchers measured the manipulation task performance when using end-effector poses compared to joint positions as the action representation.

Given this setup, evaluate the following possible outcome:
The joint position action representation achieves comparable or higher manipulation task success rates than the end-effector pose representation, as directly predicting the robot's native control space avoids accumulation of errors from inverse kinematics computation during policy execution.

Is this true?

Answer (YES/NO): YES